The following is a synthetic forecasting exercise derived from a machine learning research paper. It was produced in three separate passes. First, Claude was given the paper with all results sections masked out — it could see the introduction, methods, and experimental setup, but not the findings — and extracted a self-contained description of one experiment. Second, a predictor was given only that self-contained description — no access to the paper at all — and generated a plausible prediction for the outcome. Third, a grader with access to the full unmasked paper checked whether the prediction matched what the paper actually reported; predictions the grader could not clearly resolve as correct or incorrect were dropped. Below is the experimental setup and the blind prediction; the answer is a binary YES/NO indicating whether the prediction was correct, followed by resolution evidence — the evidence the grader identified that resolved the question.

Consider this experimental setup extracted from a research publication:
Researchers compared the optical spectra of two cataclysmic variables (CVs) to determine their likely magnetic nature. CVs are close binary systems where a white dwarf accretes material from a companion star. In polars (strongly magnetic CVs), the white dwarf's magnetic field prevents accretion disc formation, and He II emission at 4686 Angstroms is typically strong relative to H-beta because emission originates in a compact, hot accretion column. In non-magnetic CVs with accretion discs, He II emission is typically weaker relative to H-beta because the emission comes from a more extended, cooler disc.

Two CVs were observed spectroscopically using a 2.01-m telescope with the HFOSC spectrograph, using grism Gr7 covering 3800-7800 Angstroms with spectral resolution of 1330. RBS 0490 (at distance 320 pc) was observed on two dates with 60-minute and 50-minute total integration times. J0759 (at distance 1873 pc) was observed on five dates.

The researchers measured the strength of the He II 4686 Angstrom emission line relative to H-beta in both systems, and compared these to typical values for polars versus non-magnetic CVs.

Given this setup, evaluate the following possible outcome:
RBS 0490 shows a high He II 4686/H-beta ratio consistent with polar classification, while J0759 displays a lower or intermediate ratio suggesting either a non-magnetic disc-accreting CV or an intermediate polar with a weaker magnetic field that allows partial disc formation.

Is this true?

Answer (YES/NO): NO